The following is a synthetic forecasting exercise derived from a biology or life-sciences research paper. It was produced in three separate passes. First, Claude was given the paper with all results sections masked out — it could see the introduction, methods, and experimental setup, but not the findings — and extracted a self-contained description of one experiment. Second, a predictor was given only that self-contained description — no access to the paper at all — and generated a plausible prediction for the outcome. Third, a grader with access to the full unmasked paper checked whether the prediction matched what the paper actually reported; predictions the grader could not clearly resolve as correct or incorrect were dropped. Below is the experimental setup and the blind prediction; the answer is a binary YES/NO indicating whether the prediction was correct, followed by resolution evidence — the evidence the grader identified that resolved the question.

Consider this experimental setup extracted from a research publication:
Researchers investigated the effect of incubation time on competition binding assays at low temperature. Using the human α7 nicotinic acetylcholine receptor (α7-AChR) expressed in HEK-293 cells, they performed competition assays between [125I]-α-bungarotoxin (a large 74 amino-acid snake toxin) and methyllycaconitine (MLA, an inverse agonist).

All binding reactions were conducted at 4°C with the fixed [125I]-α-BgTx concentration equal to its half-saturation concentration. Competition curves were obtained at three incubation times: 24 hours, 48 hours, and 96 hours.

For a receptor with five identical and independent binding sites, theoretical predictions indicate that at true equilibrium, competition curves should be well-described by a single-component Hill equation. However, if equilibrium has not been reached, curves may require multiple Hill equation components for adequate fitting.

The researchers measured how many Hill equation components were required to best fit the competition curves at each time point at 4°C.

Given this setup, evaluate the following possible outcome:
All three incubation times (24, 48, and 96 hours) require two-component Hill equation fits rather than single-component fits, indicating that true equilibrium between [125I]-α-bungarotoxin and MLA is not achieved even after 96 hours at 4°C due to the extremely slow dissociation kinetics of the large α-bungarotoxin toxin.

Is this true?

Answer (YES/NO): NO